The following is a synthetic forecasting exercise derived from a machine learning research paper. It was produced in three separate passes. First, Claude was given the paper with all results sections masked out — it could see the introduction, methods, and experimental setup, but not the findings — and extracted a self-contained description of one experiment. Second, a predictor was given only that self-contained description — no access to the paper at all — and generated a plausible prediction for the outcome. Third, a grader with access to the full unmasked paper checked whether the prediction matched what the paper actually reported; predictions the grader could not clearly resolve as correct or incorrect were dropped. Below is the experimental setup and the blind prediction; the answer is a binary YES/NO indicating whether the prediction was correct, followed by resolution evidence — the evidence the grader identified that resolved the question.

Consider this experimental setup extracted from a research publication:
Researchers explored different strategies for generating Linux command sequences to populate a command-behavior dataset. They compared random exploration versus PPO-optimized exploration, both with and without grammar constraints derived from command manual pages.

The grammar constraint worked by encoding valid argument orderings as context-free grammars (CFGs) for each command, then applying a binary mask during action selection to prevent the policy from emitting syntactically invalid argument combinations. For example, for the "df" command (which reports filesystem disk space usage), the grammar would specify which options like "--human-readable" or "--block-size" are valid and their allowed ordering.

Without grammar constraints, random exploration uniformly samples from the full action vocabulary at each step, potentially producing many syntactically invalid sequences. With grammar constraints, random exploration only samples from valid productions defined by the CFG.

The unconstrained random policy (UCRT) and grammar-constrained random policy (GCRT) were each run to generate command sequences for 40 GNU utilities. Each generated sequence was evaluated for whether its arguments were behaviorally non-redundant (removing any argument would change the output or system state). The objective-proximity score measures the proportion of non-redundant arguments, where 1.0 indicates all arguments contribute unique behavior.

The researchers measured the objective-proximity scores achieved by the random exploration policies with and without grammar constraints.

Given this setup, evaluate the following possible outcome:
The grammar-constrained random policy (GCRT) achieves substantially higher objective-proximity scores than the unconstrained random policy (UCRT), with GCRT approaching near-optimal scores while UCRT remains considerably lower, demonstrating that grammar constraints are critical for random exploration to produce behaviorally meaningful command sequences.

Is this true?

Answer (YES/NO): NO